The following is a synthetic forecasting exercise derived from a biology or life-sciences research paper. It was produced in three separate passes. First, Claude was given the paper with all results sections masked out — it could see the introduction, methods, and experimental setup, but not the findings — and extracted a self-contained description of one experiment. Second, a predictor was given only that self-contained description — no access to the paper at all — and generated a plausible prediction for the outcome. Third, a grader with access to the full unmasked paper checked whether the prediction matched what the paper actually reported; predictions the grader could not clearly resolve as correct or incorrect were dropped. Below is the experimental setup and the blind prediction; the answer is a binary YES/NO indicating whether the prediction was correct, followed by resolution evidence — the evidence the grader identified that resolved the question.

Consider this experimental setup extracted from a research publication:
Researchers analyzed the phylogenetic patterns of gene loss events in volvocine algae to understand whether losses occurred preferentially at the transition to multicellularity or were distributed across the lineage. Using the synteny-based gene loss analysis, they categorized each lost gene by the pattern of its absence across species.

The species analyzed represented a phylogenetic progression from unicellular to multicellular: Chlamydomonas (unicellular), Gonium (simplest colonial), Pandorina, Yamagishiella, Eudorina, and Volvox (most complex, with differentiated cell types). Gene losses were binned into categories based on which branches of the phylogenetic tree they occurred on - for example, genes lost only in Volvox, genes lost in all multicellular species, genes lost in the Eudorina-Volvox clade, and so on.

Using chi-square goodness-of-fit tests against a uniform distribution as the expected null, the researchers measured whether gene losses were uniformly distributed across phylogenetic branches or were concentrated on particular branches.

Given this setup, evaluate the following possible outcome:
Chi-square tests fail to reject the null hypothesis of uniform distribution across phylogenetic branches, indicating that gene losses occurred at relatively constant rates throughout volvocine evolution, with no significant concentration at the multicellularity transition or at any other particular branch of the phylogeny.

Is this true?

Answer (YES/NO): NO